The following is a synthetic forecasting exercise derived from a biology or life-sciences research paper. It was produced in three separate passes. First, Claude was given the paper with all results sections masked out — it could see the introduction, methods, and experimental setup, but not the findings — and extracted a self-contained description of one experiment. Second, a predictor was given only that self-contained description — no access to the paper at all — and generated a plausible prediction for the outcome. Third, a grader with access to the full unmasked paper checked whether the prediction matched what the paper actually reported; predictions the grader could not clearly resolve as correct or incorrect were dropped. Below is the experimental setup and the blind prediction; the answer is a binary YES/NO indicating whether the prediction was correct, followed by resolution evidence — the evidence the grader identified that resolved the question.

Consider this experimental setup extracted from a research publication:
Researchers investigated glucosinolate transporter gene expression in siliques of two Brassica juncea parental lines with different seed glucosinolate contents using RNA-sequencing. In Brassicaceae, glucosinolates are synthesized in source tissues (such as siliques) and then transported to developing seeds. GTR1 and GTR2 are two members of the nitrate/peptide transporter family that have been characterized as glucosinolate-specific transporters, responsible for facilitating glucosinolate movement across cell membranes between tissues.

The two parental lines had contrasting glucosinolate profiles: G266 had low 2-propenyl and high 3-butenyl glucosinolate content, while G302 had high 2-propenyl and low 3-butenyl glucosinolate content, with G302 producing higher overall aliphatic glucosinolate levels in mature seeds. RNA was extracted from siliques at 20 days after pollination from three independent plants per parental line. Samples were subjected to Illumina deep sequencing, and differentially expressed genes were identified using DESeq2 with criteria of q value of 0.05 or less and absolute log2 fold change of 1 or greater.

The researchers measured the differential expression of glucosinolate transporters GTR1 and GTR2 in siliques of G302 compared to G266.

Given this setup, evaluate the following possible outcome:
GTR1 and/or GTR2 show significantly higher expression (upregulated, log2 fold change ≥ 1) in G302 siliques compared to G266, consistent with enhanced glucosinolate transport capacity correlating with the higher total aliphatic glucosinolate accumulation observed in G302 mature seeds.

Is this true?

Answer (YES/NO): NO